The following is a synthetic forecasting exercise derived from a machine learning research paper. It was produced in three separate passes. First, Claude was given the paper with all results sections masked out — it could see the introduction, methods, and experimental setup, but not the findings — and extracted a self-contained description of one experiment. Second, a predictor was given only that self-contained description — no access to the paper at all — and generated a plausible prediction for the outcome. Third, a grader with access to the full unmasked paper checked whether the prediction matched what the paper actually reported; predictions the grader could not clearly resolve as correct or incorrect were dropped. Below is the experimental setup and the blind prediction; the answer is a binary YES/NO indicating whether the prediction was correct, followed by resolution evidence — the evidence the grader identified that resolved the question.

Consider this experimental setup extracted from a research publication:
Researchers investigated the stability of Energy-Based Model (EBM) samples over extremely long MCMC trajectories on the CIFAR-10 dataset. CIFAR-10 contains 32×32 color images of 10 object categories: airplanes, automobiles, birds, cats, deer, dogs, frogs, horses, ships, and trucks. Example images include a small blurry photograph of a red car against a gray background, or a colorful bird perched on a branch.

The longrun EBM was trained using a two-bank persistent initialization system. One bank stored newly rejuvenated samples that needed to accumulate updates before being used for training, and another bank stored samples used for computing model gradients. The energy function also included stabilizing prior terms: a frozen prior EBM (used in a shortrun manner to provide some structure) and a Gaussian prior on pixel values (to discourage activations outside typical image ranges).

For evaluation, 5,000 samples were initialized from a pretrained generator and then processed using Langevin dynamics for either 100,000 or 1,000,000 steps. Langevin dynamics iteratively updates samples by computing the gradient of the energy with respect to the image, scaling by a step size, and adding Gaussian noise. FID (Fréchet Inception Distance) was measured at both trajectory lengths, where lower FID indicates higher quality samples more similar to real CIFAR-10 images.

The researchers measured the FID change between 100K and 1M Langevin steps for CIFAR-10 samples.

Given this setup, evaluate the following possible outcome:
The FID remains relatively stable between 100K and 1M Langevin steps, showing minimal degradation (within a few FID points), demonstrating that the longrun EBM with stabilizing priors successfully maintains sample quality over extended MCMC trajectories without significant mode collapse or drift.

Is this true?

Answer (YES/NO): YES